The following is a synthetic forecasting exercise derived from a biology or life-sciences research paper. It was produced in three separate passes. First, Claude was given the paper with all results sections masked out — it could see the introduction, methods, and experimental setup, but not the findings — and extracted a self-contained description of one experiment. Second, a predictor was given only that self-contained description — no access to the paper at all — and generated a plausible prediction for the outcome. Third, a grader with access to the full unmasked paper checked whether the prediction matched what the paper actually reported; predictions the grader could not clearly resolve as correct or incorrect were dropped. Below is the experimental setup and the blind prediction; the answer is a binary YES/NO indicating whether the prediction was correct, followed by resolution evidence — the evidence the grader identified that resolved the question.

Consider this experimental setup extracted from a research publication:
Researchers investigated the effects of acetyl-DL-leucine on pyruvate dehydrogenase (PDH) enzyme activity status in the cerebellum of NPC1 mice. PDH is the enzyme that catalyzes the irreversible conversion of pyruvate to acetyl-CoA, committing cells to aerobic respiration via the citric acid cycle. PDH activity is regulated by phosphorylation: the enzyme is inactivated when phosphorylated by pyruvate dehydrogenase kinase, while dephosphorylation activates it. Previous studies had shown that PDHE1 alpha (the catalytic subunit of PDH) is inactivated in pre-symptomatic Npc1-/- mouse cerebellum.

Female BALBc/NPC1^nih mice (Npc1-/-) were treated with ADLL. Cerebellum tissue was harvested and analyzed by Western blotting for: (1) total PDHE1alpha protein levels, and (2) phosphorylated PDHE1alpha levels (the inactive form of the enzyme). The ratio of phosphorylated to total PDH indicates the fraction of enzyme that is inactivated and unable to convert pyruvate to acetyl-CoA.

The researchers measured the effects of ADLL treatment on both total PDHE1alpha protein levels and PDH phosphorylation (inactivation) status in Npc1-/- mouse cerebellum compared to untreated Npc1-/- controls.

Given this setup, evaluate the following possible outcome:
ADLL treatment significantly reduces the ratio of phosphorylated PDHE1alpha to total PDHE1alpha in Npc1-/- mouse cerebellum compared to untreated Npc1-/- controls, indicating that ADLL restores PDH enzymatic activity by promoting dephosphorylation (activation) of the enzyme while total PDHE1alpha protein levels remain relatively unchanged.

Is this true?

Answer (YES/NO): NO